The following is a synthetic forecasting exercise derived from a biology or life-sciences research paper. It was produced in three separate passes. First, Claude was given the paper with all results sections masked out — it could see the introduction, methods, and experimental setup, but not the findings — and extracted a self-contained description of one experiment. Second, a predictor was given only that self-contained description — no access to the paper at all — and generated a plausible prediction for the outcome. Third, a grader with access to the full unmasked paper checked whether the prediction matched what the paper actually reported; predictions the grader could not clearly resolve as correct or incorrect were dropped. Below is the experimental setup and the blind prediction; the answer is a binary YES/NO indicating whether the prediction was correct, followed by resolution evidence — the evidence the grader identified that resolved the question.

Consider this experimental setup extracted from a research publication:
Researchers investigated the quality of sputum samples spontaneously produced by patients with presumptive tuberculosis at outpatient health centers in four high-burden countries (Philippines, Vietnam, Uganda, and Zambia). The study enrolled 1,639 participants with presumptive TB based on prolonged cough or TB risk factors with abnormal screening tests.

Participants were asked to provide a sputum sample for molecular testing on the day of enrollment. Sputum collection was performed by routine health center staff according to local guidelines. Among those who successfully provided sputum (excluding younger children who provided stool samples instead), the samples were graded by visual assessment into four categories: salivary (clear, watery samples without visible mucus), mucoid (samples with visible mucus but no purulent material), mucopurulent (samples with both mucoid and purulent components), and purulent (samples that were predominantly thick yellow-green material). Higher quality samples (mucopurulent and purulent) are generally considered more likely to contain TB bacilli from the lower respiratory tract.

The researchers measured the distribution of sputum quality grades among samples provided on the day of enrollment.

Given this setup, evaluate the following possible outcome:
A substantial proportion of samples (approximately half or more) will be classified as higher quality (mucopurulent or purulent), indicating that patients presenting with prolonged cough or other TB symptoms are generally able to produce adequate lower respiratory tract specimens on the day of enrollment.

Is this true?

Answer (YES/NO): NO